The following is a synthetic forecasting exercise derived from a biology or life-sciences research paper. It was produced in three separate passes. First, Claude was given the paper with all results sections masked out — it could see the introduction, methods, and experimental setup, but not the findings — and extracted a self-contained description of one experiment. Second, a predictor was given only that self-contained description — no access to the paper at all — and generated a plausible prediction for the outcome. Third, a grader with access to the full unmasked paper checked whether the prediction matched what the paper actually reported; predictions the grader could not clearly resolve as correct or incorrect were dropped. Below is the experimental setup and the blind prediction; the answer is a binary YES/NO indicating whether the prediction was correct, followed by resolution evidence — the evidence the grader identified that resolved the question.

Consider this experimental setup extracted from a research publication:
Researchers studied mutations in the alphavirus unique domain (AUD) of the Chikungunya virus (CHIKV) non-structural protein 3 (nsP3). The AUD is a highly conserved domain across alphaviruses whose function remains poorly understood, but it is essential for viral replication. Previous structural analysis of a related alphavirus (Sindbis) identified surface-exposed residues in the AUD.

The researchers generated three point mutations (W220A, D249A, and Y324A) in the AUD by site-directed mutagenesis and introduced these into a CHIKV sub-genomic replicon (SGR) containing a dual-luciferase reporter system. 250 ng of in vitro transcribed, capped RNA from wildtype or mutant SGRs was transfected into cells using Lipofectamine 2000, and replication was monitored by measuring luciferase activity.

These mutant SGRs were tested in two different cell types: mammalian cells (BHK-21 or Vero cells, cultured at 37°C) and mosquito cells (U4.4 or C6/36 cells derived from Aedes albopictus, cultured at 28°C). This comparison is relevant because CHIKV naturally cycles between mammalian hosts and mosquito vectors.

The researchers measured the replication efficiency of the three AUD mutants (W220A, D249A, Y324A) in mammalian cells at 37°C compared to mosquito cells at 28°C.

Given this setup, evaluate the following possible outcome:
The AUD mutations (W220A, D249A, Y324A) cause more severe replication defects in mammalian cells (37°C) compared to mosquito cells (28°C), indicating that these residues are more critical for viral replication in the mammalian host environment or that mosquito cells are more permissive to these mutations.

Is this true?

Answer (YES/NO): YES